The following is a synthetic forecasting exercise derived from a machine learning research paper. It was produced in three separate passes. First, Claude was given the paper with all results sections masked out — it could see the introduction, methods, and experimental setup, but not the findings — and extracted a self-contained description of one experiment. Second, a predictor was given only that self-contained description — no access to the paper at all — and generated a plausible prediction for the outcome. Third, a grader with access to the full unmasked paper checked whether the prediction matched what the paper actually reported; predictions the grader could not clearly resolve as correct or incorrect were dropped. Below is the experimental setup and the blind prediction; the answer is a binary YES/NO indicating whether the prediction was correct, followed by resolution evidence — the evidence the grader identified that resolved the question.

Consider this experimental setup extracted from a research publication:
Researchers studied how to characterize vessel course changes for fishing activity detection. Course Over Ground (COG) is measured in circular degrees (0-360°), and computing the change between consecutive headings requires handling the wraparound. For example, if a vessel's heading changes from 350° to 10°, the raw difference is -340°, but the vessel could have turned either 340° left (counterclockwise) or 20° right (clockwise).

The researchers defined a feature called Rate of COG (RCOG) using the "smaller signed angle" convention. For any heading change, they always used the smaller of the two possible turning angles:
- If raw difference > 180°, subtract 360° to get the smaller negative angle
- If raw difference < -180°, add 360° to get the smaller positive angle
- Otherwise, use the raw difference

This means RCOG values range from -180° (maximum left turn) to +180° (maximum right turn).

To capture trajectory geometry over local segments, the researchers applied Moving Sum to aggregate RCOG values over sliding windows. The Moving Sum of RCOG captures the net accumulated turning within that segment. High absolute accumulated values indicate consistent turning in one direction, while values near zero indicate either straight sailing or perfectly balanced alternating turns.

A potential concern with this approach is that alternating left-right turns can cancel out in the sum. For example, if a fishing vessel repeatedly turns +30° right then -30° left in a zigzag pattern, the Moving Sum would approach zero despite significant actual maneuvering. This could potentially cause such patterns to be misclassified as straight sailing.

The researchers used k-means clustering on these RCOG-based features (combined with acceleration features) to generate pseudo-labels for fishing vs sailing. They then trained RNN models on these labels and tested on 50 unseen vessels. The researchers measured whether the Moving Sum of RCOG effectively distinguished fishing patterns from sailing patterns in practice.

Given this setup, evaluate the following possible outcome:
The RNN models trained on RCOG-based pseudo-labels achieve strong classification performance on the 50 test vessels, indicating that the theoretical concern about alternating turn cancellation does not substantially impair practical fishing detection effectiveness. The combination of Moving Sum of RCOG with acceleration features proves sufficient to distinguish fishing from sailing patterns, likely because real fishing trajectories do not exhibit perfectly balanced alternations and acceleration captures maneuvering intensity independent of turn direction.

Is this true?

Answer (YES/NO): YES